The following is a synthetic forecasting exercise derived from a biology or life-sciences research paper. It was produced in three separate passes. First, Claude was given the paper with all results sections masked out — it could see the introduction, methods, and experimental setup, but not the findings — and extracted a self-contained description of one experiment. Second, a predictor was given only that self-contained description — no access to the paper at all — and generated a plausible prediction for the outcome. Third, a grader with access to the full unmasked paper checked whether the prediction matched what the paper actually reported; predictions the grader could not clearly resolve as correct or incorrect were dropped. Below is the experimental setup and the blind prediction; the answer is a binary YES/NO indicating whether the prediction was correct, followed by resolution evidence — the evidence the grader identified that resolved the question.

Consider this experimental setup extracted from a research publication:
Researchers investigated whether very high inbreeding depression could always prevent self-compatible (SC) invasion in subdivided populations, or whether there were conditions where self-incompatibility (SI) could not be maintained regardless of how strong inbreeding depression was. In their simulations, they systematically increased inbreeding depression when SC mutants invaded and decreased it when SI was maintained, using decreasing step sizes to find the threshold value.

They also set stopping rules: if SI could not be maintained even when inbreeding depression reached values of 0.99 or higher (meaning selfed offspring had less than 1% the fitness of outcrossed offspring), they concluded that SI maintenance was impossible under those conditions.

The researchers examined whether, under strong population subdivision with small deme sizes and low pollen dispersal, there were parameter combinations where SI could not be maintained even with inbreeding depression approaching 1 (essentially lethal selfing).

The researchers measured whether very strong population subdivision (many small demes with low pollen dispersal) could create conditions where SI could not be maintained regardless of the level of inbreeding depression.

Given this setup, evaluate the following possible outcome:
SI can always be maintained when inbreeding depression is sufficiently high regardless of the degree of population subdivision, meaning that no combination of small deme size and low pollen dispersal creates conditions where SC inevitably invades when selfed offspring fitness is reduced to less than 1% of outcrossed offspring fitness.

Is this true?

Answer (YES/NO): NO